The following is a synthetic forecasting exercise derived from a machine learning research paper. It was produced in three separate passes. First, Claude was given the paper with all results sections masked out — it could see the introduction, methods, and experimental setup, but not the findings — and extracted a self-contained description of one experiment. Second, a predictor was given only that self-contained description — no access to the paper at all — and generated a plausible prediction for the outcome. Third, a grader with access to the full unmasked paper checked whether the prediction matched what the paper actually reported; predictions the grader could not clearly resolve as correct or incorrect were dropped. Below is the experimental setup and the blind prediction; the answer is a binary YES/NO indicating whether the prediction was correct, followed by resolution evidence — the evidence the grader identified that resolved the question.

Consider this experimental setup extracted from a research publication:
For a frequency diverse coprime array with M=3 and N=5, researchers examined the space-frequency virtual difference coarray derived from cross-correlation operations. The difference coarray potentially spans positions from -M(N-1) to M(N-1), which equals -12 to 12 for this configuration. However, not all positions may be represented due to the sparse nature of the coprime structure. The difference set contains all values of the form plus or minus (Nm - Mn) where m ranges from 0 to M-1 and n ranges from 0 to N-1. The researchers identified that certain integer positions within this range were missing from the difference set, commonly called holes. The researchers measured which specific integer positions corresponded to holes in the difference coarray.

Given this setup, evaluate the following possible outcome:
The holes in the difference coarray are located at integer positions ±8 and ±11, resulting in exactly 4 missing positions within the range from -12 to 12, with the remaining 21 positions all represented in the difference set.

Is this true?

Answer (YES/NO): YES